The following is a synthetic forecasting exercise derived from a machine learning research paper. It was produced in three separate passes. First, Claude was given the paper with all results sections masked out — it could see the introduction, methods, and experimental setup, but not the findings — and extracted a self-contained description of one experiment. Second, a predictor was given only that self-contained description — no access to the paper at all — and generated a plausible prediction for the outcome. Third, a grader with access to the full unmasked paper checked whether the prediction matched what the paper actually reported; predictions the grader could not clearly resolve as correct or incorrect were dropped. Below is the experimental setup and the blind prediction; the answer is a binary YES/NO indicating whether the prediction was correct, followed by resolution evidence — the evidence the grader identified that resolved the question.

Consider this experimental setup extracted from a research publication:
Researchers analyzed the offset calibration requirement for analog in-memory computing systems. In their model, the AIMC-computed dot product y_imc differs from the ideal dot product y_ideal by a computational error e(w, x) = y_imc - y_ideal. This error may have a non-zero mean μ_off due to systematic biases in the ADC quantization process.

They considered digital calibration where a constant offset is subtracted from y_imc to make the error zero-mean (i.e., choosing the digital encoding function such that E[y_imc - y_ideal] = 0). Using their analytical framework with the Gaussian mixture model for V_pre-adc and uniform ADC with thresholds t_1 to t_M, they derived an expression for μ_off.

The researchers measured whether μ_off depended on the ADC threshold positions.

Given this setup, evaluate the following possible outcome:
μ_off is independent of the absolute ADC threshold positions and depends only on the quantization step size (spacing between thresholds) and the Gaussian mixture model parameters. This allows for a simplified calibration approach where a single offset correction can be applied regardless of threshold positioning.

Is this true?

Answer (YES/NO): NO